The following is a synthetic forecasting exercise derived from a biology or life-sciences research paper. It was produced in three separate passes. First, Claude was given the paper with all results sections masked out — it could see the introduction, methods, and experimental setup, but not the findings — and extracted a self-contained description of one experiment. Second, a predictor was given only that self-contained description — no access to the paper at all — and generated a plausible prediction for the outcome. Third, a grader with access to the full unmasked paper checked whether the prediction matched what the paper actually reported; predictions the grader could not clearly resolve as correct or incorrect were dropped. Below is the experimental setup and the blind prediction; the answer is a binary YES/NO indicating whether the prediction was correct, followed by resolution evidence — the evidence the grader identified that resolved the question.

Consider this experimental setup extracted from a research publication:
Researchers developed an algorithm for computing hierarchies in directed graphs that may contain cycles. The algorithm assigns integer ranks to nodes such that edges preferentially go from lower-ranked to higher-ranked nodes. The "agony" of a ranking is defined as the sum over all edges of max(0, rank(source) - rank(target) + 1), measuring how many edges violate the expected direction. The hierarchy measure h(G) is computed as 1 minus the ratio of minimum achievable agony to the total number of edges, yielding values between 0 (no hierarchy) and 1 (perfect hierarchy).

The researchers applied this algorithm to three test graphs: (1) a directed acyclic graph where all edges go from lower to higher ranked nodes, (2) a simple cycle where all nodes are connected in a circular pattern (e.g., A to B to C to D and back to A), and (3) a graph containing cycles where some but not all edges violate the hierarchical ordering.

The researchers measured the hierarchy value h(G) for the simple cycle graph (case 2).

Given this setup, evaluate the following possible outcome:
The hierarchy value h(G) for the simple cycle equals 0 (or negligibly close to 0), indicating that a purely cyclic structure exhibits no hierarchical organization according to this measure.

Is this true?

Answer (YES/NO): YES